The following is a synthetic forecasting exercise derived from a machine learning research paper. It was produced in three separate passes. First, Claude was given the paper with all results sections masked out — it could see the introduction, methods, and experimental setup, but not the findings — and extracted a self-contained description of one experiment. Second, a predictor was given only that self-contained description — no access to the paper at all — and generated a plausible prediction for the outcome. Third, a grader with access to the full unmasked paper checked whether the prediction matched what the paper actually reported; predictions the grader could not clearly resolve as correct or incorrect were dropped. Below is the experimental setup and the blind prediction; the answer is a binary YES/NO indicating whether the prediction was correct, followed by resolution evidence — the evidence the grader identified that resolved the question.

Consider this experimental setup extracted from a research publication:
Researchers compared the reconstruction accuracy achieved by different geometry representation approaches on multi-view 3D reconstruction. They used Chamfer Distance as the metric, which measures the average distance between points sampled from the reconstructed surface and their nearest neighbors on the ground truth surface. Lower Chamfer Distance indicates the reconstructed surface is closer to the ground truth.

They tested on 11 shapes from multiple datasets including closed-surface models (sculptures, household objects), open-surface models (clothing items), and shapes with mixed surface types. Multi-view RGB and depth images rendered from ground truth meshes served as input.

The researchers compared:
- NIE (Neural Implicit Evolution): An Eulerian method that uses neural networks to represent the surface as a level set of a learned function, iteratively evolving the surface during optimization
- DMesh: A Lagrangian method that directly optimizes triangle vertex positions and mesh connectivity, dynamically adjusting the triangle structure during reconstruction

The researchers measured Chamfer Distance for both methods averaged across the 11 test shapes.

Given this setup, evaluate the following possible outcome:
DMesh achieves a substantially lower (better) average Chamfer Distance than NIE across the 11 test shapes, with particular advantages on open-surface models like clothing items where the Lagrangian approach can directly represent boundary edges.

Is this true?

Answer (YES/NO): NO